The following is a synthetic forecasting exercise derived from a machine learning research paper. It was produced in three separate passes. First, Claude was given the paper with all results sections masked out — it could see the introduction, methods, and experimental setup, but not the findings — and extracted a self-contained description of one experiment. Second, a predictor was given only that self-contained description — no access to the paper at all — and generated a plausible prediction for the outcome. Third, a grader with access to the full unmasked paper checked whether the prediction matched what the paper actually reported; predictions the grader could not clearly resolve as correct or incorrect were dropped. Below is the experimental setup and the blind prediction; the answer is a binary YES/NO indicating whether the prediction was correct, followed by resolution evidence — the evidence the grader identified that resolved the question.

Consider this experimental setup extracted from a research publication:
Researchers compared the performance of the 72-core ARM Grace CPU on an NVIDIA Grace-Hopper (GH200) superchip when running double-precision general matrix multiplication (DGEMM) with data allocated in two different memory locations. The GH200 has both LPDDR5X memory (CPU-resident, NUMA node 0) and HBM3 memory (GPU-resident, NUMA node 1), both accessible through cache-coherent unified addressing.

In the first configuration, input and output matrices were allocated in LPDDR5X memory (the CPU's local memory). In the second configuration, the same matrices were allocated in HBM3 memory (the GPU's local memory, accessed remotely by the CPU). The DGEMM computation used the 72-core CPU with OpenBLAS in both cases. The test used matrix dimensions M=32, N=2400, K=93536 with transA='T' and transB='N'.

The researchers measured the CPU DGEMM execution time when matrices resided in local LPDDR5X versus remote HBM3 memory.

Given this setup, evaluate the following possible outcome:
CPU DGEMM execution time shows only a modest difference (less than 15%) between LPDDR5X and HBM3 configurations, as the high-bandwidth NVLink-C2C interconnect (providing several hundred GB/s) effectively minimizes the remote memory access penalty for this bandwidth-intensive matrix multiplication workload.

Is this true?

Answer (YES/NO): NO